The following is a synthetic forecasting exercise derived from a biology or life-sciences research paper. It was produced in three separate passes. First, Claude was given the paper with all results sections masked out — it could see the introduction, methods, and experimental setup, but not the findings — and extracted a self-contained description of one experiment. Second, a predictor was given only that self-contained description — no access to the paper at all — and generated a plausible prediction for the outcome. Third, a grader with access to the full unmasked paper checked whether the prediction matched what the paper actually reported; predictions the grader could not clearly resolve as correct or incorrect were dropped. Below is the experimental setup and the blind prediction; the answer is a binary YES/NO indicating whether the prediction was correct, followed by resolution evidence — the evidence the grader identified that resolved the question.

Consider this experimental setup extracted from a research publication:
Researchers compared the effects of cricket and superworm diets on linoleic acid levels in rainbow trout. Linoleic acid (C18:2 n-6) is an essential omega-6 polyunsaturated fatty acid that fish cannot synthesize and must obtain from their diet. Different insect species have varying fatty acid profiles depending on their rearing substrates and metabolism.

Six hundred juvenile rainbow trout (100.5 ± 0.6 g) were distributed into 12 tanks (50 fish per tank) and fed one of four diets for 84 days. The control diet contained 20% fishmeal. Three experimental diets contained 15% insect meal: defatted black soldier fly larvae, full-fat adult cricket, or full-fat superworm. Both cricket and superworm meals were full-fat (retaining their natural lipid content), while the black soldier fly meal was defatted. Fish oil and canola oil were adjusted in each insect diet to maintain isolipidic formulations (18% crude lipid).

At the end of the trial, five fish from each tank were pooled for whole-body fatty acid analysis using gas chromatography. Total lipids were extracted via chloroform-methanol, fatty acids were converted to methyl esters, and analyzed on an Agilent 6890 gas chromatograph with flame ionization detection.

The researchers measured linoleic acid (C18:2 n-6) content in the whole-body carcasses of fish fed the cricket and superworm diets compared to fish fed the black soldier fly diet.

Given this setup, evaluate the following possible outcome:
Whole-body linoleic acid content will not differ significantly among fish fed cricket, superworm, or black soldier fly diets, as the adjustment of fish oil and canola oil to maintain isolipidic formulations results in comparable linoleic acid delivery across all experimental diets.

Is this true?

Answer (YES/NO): NO